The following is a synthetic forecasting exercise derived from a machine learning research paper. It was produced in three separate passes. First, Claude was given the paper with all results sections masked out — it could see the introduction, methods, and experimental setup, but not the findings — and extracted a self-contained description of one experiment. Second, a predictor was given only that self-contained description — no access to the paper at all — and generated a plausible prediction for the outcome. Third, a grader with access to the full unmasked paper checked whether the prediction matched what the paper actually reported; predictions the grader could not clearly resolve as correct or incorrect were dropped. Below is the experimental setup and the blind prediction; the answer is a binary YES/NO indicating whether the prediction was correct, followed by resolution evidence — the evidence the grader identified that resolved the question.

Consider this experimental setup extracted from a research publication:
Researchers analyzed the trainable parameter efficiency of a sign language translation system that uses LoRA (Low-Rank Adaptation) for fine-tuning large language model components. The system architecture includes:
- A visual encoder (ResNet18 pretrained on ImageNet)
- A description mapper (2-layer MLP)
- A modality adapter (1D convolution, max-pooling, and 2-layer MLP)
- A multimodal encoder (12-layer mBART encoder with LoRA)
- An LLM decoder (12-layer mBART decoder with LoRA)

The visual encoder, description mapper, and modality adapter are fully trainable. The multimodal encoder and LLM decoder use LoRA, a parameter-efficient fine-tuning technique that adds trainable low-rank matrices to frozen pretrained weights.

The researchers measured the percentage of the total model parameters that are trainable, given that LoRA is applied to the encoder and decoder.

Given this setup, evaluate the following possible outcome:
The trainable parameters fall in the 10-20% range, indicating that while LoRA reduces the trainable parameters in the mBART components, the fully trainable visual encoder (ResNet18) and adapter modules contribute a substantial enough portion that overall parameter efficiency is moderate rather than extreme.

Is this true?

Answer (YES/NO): NO